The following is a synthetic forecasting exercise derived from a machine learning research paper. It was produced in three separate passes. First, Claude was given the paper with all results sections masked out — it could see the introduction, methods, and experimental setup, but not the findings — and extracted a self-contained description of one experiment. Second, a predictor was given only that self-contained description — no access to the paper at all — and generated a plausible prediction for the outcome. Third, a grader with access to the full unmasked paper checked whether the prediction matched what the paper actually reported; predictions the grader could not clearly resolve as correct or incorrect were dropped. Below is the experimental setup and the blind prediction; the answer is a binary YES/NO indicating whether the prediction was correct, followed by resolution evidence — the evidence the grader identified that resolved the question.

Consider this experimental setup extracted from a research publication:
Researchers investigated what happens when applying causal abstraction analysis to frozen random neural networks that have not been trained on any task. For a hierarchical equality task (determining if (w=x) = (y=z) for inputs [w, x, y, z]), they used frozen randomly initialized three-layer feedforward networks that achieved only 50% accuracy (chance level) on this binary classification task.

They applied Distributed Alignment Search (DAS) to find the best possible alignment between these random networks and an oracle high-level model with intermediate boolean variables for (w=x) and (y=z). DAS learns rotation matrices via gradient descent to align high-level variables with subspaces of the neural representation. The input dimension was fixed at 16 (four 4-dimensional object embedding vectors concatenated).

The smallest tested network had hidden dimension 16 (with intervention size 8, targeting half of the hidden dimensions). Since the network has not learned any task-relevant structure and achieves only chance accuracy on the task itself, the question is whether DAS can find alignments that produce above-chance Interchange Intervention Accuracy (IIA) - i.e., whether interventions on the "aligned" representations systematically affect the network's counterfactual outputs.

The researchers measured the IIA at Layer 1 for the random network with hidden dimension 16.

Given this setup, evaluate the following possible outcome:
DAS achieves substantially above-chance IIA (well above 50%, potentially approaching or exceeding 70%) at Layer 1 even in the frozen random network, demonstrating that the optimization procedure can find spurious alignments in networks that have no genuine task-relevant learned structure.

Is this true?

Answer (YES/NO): NO